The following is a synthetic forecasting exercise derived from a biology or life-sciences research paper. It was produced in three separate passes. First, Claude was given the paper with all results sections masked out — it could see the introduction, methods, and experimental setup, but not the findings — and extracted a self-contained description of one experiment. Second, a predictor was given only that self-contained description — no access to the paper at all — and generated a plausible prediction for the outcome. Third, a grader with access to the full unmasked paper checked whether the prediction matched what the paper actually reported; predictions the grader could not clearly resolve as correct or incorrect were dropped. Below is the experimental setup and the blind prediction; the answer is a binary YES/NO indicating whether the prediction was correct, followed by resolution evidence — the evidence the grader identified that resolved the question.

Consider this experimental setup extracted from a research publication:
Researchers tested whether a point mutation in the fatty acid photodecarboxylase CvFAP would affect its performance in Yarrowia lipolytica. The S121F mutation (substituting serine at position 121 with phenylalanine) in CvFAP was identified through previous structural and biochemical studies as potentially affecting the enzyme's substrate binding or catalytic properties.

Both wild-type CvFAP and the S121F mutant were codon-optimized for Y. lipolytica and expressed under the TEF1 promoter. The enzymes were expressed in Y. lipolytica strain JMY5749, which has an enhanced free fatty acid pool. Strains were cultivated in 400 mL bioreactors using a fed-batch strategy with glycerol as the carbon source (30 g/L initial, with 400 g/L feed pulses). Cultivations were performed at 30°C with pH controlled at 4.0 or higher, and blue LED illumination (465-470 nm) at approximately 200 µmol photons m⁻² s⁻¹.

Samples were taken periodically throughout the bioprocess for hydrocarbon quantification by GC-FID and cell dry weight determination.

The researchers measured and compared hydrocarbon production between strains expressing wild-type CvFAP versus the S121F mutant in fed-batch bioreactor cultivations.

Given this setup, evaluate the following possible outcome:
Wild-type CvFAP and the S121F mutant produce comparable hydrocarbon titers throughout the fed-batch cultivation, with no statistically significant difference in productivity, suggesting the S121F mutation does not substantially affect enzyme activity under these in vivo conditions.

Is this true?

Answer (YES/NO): NO